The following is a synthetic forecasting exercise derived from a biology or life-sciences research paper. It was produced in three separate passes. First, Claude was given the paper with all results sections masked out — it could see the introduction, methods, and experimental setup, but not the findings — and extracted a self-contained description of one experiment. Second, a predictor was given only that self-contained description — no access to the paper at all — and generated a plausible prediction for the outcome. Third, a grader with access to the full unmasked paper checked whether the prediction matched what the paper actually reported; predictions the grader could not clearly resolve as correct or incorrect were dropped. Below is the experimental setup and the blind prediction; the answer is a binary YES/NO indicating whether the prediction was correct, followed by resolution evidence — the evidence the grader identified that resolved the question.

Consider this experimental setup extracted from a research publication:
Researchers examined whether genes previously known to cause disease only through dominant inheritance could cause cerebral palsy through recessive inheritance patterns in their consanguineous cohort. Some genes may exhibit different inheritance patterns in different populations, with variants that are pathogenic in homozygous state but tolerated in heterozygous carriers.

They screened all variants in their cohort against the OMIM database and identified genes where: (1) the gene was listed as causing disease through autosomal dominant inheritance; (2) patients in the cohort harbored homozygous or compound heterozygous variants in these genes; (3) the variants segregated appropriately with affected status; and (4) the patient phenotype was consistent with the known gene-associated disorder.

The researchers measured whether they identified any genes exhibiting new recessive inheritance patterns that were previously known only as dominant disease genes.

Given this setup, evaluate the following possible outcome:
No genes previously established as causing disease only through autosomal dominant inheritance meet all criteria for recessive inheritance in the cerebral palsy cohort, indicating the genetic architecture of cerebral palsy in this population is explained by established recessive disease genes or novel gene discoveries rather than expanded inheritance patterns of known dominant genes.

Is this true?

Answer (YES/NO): NO